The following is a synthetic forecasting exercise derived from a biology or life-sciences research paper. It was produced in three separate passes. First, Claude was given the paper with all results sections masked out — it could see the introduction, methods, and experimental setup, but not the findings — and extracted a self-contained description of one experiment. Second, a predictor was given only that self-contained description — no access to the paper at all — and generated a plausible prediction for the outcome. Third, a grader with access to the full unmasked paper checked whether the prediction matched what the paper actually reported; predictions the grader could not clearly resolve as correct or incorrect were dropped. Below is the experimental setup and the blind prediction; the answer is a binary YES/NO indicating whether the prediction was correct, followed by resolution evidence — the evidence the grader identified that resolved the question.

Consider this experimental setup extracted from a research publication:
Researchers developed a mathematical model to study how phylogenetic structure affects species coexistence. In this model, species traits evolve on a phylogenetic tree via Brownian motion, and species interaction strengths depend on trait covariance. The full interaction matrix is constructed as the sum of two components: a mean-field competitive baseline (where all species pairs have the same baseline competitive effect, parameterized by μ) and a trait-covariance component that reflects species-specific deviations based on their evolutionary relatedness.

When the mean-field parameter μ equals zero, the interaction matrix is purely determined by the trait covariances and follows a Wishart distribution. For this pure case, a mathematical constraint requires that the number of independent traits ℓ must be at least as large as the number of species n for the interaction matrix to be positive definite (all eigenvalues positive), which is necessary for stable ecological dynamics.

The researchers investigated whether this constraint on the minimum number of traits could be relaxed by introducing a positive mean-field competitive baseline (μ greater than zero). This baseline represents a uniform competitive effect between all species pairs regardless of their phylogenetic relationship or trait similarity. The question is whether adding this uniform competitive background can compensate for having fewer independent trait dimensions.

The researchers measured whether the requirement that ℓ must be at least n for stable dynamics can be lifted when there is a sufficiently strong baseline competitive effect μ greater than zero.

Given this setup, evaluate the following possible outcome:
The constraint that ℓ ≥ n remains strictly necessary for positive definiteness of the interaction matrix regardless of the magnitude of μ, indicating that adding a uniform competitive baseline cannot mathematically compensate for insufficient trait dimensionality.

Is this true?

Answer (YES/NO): NO